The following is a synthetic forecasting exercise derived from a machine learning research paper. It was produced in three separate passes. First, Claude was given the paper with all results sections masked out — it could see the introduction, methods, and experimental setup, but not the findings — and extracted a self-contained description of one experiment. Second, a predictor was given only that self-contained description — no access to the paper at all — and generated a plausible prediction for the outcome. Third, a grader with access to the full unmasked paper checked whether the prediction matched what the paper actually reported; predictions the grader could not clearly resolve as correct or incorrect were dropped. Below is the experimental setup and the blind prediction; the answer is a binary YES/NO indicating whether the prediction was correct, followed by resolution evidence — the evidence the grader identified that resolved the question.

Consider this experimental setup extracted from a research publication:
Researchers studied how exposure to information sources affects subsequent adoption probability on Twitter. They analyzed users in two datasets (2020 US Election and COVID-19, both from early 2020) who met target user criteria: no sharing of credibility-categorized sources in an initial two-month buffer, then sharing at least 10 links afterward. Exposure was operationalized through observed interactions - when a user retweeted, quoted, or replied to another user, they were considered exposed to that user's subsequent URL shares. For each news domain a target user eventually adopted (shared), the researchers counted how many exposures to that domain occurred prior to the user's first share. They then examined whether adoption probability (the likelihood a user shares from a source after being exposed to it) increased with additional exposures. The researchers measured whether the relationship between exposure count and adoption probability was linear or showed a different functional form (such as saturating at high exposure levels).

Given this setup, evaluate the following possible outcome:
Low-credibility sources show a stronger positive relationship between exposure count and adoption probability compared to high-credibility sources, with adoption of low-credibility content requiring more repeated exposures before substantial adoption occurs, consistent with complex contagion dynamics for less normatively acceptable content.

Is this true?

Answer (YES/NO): NO